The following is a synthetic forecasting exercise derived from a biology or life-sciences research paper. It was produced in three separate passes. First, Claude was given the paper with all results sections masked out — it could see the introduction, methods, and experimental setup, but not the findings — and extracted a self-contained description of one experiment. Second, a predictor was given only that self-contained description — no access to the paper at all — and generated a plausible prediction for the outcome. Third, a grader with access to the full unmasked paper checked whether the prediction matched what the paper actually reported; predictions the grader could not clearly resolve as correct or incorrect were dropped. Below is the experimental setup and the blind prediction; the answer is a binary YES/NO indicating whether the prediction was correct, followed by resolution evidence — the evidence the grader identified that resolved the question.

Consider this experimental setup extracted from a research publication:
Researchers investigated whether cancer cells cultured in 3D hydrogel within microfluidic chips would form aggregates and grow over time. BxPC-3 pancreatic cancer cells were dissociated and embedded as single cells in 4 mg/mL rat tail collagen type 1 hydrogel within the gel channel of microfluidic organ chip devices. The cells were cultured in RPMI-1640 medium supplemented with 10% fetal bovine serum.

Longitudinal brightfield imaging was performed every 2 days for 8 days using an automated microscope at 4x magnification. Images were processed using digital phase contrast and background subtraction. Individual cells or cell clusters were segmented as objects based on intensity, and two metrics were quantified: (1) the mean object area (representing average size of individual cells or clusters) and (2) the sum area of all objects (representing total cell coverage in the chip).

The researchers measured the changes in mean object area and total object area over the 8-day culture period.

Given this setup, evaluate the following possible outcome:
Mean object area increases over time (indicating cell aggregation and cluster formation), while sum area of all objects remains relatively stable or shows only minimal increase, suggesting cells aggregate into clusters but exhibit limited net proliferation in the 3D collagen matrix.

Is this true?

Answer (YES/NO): NO